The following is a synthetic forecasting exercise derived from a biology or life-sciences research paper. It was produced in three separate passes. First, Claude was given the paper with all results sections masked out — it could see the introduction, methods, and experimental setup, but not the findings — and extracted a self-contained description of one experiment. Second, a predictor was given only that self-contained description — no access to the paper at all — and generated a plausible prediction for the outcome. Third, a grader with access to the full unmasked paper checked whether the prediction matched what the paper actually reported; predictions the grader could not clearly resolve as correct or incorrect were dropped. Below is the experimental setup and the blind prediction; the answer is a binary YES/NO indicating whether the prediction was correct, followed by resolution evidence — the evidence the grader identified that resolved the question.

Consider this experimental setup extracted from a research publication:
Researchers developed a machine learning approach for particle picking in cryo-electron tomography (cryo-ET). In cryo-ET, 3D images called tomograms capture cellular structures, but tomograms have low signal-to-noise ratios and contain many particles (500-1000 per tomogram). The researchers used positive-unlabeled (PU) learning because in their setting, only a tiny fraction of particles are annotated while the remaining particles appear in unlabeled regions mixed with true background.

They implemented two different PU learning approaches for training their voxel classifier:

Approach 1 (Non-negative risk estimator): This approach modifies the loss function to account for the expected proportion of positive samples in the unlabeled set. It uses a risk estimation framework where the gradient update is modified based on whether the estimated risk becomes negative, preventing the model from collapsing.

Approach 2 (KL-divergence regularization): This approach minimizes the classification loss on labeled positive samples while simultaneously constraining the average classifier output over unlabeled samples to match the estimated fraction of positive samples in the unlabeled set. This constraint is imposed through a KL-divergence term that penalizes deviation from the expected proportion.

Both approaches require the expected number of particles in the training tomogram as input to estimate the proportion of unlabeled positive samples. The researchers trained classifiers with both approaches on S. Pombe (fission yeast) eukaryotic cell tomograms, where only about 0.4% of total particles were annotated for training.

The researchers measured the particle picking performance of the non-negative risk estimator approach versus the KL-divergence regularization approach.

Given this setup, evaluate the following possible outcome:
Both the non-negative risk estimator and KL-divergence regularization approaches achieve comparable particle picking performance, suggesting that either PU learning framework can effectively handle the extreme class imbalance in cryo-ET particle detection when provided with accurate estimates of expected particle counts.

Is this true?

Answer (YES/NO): NO